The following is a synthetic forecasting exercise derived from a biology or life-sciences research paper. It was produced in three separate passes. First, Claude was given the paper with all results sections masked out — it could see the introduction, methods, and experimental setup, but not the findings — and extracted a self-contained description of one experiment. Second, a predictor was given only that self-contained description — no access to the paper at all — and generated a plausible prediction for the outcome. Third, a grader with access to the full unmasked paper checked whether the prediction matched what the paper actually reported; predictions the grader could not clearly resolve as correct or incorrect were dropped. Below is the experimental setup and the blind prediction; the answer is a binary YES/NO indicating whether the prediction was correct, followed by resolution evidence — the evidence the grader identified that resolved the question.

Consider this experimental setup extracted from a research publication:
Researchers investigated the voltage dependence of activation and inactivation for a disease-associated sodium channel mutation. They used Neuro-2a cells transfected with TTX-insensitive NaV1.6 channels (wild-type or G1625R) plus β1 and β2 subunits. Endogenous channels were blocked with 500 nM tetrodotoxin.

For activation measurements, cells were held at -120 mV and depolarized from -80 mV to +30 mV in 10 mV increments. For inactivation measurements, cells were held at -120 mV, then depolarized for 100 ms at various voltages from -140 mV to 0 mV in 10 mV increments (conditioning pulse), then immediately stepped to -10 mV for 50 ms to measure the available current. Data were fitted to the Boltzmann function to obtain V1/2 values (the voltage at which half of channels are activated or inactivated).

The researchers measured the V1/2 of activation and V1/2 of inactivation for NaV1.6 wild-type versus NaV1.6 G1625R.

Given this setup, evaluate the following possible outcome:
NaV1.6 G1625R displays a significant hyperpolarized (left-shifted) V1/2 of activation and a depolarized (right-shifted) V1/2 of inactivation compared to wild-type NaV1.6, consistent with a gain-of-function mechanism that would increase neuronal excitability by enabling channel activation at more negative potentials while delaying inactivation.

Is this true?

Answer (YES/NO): NO